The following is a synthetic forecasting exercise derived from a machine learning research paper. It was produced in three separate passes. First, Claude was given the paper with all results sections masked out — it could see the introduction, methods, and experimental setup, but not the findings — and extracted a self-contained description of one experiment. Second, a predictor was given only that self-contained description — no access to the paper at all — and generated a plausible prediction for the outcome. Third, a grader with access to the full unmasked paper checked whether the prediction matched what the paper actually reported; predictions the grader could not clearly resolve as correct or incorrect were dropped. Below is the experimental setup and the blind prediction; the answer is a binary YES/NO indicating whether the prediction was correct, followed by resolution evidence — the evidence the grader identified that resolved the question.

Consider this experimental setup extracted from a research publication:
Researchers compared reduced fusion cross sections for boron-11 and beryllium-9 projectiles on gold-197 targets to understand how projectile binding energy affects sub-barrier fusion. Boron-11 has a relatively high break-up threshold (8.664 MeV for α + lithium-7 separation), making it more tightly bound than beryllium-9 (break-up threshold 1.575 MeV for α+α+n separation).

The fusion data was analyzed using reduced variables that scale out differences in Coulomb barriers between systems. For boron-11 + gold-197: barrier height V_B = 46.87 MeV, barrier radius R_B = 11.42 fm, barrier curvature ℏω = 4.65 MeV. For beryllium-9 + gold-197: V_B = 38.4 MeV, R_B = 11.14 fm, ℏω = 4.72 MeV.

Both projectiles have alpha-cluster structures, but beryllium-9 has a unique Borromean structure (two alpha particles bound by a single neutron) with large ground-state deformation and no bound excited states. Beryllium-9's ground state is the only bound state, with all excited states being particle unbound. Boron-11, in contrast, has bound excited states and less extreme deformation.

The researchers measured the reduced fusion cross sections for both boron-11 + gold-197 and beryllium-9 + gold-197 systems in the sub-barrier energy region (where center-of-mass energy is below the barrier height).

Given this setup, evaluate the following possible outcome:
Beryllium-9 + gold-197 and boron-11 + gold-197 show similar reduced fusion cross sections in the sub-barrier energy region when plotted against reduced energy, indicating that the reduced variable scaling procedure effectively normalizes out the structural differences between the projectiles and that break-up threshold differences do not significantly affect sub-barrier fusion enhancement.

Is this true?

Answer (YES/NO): NO